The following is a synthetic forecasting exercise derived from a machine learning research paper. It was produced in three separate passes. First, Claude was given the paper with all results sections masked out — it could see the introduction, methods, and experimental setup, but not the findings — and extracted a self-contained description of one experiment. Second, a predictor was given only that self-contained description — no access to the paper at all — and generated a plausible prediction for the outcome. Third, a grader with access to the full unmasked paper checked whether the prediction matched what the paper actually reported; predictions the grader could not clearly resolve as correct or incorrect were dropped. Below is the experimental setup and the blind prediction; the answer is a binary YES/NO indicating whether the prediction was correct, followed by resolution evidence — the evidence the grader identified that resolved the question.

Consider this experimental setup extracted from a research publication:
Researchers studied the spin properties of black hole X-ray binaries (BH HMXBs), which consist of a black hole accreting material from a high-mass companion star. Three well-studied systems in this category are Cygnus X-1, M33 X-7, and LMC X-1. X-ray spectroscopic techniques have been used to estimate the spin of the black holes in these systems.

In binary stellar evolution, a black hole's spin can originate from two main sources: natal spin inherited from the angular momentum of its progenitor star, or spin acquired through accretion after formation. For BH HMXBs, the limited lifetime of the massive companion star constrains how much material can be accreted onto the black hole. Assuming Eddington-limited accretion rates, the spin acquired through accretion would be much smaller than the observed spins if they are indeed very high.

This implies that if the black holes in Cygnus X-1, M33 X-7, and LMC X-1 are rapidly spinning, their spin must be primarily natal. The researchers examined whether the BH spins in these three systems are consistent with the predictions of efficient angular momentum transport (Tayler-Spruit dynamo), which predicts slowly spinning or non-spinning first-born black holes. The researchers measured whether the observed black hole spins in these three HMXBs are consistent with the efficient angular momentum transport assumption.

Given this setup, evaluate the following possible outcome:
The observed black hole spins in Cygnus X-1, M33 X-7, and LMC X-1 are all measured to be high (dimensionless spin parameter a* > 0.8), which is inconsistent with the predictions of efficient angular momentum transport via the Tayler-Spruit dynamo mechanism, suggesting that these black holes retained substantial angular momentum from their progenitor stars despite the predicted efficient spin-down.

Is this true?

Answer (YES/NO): YES